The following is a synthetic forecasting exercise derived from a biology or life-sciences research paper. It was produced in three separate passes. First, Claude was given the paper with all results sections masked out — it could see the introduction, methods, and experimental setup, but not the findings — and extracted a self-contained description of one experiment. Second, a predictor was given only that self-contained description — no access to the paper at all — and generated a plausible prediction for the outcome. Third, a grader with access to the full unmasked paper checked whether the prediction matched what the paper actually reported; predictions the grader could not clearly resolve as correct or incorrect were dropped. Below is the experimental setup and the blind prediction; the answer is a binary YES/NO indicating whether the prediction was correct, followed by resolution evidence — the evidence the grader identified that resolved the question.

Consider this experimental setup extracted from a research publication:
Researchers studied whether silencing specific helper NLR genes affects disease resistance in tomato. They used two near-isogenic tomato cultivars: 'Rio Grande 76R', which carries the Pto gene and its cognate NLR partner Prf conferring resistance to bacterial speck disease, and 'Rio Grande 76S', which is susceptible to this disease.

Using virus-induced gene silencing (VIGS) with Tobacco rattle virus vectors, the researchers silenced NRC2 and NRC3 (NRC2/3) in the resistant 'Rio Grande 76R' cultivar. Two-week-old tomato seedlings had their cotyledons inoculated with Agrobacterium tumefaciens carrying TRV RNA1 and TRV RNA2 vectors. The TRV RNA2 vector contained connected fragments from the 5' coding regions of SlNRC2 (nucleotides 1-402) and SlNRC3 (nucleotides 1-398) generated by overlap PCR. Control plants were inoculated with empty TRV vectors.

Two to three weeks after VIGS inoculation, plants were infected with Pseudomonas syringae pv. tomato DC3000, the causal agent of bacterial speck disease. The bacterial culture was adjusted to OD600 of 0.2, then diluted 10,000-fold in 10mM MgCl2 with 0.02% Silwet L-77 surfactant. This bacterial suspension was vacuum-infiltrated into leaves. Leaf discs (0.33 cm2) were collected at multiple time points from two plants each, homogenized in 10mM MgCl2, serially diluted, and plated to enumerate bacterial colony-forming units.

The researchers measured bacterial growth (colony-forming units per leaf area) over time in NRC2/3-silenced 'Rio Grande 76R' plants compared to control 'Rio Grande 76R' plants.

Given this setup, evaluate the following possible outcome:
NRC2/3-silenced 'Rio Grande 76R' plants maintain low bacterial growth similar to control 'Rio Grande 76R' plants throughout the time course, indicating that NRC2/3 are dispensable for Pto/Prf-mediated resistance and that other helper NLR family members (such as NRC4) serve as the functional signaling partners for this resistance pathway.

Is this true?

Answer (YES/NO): NO